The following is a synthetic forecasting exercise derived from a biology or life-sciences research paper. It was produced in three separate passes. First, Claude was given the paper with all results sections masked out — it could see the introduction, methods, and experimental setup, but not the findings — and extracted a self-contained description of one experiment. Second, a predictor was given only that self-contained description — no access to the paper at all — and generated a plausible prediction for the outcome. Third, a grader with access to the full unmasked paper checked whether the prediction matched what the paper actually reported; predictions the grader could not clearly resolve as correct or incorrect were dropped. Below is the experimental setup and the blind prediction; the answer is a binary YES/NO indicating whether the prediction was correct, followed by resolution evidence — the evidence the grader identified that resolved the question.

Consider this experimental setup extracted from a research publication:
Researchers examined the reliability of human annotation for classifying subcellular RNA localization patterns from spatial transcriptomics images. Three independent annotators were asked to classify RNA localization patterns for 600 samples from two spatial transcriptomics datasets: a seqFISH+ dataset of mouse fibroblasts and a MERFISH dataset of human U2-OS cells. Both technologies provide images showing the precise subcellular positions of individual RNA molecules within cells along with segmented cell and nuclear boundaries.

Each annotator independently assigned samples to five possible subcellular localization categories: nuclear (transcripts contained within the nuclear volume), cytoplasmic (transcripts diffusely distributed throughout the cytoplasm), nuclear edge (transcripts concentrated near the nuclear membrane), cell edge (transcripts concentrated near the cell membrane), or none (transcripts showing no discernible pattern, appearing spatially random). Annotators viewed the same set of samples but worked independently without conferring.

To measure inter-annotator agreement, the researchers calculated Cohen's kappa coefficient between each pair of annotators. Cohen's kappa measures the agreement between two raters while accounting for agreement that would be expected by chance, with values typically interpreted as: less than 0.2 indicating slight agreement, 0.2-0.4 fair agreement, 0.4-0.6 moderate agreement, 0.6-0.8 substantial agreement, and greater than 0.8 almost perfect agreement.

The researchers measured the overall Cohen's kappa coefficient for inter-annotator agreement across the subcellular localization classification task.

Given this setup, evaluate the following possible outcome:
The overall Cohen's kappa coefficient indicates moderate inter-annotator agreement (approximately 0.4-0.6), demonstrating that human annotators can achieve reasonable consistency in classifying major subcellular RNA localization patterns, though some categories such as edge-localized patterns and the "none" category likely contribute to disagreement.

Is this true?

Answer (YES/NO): NO